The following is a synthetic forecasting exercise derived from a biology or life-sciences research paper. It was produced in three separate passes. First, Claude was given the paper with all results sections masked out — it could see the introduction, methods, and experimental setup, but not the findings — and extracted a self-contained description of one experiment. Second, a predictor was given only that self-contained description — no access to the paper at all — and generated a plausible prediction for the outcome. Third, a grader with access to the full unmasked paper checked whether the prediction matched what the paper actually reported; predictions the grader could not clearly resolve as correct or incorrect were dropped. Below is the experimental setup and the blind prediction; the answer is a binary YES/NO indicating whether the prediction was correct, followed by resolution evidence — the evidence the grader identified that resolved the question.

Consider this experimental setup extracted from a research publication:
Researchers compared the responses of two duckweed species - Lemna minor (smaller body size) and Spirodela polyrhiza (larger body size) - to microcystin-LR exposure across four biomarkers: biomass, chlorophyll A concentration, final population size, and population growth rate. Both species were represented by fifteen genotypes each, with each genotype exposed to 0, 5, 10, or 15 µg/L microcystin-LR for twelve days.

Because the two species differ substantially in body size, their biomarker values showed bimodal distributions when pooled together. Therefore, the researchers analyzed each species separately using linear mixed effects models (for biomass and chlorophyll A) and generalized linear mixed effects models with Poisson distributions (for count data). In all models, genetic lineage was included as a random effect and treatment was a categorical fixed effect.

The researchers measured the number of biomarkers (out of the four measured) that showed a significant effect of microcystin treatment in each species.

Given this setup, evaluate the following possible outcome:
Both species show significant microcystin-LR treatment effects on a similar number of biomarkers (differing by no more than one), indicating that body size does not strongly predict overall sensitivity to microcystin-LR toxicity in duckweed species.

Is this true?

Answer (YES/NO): YES